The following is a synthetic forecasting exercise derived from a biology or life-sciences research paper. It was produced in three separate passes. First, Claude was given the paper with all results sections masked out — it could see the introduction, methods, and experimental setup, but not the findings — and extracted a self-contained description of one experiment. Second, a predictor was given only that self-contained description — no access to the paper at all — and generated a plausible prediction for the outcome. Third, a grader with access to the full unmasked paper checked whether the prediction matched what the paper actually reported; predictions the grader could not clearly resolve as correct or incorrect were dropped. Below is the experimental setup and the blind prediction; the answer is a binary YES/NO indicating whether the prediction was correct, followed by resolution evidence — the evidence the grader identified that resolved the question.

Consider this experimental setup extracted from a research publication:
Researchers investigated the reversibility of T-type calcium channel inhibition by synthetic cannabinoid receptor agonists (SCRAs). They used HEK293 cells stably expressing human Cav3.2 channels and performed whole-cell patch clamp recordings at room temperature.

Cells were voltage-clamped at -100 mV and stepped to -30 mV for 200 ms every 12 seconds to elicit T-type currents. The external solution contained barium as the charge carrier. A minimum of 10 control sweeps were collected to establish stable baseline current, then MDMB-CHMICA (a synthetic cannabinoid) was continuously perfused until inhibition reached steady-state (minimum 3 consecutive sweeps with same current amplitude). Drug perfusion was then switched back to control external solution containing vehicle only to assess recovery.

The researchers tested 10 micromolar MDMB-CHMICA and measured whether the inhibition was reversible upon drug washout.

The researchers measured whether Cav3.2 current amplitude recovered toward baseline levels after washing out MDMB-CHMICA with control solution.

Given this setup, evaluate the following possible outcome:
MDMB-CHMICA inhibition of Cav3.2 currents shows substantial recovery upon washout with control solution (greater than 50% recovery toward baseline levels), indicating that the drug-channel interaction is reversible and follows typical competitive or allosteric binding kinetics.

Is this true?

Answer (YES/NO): YES